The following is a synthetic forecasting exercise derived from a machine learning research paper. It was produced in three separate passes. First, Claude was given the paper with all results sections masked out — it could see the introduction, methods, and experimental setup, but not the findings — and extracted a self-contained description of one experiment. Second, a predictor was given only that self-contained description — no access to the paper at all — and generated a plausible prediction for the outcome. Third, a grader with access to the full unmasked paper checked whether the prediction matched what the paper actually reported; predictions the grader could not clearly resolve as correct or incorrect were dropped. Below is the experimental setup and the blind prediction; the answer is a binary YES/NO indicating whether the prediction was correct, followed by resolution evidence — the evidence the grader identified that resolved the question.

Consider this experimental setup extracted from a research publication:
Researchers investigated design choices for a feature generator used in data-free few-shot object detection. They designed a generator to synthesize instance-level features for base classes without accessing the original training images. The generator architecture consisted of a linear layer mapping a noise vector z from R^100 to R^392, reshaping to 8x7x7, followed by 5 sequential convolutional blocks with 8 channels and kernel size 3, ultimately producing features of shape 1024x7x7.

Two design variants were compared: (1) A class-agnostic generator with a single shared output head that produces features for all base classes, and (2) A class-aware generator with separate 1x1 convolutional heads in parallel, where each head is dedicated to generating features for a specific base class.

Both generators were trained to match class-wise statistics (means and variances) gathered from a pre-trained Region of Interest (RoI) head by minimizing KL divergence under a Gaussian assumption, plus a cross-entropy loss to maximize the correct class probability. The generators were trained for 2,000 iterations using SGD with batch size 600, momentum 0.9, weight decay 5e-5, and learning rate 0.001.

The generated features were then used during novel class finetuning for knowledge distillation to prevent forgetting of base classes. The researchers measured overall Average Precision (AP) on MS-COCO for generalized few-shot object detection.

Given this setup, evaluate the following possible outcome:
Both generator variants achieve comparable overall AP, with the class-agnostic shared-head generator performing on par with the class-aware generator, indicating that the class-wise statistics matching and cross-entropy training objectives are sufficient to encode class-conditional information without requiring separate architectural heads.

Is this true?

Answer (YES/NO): NO